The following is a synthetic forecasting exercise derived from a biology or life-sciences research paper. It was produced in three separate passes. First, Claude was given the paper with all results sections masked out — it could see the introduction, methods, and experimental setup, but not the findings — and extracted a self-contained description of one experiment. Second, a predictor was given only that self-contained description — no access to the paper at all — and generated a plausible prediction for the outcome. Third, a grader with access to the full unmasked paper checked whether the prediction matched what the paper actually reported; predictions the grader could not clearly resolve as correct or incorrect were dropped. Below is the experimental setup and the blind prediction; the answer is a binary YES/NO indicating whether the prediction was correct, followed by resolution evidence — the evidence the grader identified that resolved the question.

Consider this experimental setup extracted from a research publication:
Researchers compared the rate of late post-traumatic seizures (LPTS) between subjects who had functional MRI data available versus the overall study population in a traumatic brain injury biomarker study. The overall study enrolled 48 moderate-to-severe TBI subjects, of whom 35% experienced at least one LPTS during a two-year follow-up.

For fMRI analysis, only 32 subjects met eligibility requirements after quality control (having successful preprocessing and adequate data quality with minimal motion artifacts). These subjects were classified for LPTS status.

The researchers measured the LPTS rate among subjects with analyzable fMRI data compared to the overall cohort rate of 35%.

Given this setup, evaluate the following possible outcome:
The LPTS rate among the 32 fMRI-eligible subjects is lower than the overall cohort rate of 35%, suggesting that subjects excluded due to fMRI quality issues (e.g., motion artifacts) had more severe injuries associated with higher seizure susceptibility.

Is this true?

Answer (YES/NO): NO